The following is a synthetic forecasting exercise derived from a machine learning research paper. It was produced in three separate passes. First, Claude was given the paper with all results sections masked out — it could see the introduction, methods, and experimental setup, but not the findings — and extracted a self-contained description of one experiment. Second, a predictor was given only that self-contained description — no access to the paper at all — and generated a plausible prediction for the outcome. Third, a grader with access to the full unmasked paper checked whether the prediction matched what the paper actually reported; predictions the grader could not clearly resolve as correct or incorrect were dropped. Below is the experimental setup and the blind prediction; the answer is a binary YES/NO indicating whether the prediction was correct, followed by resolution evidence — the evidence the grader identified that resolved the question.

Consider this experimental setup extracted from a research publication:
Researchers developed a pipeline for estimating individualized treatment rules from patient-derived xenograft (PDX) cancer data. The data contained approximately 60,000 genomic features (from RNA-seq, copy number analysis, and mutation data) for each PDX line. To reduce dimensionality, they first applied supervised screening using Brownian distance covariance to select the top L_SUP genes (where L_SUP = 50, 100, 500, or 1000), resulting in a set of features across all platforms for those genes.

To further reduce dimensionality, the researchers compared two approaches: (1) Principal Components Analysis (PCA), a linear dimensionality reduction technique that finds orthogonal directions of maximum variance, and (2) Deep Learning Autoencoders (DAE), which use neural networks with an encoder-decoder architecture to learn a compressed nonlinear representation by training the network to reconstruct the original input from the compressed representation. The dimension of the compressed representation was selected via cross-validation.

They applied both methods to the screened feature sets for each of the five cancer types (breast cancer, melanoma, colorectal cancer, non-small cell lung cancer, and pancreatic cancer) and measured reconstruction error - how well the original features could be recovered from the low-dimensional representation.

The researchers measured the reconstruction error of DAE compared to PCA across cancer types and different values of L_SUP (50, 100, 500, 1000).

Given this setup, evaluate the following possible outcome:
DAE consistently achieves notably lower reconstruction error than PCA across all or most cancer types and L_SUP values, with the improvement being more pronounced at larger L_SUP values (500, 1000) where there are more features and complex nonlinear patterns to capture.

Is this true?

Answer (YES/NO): NO